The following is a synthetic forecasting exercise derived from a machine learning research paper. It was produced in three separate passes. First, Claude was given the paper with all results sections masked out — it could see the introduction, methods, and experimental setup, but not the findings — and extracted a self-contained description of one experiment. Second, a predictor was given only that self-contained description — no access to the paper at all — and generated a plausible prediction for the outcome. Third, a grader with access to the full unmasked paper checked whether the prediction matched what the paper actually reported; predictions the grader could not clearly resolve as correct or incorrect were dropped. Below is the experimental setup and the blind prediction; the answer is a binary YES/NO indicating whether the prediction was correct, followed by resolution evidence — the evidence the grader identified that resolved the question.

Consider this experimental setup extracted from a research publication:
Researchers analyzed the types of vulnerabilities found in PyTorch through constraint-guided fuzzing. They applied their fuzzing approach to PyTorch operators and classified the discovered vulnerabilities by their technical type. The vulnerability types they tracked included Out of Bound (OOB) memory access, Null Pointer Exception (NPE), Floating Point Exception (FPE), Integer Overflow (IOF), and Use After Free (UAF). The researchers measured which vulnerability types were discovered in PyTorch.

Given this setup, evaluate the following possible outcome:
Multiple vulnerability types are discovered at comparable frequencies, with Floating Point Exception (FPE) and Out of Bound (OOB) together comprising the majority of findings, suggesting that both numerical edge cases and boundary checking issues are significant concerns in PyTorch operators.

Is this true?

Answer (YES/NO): NO